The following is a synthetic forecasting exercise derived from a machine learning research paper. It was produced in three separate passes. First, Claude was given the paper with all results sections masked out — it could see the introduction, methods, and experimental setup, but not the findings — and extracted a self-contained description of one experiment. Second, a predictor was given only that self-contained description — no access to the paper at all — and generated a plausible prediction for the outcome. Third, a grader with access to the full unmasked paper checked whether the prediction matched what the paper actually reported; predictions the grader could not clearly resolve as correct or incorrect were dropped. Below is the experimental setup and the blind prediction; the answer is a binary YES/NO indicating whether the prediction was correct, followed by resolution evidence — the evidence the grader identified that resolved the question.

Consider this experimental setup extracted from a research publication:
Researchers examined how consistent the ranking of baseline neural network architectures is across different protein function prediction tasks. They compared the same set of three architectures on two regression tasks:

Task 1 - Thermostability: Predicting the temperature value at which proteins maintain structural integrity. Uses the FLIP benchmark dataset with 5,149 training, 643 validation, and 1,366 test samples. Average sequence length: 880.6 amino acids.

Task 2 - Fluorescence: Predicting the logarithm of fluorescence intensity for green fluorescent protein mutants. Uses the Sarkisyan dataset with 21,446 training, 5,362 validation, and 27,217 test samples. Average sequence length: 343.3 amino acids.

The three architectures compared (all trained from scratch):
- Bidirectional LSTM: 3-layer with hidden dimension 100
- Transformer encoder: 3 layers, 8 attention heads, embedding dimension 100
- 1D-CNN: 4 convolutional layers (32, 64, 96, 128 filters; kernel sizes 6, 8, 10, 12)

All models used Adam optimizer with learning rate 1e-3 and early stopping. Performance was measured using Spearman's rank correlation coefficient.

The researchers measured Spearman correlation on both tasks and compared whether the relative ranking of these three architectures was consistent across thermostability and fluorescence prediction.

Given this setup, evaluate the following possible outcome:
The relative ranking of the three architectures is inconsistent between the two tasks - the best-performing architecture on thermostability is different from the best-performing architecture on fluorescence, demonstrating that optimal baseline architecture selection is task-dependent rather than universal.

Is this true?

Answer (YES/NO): YES